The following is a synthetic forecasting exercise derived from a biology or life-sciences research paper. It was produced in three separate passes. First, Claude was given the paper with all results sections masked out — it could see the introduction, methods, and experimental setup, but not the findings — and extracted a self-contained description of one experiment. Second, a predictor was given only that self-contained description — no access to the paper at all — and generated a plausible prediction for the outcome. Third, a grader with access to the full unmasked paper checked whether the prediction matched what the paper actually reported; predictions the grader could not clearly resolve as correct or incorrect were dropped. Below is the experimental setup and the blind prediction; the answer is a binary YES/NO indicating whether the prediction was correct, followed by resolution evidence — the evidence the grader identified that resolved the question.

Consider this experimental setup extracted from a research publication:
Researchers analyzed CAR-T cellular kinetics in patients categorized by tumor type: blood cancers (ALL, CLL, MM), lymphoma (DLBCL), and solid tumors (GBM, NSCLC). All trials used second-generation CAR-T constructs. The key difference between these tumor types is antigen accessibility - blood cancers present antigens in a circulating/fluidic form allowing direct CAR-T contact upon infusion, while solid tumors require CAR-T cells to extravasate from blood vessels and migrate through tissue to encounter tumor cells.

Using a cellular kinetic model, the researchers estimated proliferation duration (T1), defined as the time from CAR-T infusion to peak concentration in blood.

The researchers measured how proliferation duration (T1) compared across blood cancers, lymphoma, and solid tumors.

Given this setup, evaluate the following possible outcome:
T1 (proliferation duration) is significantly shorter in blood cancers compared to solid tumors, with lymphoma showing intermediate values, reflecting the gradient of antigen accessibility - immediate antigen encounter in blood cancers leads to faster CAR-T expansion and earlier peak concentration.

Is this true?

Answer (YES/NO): NO